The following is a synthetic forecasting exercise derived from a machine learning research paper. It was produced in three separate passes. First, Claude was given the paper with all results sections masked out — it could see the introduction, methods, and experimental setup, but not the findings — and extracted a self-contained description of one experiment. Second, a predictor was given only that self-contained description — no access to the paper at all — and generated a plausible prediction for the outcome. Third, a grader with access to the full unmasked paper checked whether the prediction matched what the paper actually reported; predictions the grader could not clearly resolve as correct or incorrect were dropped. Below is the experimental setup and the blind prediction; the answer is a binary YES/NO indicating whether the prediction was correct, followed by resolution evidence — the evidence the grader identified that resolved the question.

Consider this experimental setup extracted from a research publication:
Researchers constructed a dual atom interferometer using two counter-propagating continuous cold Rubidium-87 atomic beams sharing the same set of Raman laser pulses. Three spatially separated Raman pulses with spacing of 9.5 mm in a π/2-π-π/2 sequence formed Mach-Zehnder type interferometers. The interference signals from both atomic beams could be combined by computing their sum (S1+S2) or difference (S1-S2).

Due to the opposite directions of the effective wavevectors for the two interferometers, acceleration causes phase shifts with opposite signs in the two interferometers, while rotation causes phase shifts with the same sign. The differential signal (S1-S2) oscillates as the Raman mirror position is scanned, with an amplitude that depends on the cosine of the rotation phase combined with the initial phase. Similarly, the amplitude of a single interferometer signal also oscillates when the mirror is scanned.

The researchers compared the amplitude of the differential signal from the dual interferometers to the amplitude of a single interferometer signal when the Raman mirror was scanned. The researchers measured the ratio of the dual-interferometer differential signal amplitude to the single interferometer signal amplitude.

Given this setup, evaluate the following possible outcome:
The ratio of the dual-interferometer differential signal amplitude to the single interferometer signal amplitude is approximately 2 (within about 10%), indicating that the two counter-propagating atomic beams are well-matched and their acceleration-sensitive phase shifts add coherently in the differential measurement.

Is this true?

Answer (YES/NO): NO